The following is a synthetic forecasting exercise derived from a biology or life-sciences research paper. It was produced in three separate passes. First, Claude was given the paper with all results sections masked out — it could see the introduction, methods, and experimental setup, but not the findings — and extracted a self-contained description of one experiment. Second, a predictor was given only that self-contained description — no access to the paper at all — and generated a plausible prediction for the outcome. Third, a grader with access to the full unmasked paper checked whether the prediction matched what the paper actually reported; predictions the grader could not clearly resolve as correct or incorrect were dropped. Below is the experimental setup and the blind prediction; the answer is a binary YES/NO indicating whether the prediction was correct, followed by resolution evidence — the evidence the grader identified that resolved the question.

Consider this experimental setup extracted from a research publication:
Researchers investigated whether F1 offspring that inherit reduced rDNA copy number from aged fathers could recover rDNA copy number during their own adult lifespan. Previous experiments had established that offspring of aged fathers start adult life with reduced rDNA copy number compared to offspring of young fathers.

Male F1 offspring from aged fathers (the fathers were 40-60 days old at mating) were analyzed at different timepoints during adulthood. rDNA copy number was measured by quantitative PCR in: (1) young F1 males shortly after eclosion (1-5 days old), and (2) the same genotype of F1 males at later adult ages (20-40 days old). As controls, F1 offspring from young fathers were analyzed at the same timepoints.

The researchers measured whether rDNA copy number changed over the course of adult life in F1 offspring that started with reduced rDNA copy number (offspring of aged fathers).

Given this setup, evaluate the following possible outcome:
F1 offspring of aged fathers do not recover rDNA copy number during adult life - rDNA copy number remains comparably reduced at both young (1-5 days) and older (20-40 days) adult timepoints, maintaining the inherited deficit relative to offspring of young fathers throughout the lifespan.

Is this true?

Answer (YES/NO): NO